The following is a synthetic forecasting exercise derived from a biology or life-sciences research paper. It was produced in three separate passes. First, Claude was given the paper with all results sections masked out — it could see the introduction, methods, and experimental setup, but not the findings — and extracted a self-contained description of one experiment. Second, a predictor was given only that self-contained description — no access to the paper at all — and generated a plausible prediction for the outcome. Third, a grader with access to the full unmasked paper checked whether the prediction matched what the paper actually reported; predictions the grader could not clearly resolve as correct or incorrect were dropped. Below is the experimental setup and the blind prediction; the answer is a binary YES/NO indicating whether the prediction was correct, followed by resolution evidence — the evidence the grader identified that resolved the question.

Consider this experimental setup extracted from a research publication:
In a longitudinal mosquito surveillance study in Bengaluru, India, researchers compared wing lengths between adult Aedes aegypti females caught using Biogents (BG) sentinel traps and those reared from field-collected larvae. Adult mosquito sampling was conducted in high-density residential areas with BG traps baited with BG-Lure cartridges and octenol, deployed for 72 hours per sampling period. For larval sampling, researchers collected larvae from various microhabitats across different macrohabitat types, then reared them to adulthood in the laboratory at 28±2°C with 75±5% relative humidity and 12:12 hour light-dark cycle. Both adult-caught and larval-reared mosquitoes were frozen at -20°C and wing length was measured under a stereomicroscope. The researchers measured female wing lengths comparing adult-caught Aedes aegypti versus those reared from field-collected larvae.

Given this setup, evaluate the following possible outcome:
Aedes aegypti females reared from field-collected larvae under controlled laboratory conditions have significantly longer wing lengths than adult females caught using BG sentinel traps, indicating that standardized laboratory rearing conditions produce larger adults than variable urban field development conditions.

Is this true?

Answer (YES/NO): NO